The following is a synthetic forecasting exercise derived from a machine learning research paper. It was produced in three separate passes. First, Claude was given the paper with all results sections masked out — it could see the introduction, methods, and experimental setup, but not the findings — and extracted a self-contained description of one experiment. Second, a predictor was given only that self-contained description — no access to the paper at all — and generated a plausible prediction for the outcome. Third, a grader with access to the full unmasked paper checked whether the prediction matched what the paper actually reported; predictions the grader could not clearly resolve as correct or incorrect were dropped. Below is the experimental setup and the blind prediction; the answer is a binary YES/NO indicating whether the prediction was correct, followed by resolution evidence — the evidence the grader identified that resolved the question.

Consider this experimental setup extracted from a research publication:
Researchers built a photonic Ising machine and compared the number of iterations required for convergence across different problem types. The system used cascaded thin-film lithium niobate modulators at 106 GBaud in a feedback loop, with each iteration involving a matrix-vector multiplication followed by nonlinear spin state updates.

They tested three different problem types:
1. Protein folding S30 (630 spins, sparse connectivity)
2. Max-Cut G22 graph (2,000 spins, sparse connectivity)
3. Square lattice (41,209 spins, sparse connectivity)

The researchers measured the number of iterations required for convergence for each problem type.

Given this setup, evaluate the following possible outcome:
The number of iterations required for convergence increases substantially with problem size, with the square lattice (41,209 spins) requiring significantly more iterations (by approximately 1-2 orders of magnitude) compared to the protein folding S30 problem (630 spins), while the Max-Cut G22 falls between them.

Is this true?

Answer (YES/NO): NO